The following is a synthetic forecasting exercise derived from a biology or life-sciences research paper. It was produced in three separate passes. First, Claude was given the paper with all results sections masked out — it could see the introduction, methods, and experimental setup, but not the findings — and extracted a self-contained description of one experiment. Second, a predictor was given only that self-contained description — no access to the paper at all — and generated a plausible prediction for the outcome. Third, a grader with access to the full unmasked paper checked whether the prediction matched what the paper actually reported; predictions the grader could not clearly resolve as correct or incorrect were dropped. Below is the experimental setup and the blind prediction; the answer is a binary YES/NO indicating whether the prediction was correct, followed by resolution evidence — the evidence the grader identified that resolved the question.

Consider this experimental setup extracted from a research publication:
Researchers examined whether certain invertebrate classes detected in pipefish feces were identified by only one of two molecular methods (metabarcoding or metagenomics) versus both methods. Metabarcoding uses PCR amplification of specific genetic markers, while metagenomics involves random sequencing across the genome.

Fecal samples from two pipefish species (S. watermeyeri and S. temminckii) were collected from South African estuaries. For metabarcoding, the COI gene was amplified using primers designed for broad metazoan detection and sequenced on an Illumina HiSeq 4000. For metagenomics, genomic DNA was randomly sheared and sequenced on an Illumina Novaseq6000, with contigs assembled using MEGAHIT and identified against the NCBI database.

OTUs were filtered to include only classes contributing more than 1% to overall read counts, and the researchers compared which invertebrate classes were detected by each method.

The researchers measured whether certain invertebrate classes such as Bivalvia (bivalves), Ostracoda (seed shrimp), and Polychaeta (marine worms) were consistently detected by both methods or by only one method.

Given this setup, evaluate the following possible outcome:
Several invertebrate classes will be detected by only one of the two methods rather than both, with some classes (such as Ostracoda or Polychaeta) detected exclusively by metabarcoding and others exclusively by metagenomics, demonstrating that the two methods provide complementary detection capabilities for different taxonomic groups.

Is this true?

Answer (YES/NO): NO